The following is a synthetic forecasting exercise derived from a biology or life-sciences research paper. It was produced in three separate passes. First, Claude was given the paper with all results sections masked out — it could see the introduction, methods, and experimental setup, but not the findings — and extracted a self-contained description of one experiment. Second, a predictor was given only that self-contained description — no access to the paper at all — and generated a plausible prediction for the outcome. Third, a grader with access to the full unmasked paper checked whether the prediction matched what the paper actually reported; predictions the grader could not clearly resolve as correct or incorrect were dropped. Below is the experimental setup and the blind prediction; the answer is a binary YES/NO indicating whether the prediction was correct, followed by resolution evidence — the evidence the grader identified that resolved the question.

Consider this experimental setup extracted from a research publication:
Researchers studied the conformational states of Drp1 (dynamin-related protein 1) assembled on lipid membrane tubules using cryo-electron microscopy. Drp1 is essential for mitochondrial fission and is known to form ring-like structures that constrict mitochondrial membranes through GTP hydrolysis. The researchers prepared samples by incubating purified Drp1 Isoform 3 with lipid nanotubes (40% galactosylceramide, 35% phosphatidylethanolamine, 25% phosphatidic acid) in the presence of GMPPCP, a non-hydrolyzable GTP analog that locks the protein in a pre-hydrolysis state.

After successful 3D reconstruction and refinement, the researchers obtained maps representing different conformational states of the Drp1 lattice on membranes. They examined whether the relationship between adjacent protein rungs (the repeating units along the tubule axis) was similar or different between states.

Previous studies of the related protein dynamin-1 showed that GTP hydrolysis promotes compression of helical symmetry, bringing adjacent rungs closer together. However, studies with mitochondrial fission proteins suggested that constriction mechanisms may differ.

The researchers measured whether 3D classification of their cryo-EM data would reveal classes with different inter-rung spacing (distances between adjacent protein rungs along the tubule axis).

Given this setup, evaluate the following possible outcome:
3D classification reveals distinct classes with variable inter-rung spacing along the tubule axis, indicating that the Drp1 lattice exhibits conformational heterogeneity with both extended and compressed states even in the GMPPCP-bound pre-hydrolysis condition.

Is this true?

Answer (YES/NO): YES